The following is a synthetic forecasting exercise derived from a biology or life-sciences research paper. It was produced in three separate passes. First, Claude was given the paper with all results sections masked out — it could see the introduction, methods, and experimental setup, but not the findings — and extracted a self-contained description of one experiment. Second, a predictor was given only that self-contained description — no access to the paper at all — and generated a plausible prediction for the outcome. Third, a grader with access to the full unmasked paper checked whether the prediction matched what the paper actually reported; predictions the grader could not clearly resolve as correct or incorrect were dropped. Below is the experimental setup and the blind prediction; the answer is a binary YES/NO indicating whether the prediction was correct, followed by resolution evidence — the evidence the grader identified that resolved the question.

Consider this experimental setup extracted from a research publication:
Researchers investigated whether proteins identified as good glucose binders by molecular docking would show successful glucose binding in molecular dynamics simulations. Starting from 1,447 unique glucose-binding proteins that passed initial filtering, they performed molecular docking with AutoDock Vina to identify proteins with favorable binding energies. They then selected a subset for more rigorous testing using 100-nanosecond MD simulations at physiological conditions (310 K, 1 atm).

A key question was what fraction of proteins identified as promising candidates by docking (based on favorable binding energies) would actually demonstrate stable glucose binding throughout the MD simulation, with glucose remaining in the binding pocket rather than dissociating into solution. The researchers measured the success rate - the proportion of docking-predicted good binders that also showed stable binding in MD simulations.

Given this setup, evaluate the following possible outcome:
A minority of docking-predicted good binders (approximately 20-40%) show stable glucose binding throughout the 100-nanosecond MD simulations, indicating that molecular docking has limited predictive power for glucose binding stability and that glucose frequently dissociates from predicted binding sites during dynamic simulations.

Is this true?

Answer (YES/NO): NO